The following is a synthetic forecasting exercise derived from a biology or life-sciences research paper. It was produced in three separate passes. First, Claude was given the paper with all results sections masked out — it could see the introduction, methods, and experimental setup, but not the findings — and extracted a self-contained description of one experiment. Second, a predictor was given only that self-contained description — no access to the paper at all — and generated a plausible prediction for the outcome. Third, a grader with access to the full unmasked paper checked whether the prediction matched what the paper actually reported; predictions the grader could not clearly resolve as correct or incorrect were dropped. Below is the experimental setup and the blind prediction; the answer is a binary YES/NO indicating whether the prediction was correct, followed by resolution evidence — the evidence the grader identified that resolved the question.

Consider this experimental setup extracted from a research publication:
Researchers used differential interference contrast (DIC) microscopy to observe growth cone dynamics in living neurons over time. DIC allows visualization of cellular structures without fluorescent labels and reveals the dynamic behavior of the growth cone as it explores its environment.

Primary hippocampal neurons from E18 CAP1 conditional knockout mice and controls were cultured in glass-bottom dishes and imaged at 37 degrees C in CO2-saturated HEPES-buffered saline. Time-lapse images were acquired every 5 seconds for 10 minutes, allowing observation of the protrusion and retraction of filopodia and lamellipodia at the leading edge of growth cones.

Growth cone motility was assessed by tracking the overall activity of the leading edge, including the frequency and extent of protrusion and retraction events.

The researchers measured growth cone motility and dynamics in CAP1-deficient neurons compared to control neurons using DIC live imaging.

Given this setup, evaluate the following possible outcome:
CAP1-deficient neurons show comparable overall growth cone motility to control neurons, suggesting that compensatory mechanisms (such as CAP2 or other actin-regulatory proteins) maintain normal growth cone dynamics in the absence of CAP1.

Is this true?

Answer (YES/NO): NO